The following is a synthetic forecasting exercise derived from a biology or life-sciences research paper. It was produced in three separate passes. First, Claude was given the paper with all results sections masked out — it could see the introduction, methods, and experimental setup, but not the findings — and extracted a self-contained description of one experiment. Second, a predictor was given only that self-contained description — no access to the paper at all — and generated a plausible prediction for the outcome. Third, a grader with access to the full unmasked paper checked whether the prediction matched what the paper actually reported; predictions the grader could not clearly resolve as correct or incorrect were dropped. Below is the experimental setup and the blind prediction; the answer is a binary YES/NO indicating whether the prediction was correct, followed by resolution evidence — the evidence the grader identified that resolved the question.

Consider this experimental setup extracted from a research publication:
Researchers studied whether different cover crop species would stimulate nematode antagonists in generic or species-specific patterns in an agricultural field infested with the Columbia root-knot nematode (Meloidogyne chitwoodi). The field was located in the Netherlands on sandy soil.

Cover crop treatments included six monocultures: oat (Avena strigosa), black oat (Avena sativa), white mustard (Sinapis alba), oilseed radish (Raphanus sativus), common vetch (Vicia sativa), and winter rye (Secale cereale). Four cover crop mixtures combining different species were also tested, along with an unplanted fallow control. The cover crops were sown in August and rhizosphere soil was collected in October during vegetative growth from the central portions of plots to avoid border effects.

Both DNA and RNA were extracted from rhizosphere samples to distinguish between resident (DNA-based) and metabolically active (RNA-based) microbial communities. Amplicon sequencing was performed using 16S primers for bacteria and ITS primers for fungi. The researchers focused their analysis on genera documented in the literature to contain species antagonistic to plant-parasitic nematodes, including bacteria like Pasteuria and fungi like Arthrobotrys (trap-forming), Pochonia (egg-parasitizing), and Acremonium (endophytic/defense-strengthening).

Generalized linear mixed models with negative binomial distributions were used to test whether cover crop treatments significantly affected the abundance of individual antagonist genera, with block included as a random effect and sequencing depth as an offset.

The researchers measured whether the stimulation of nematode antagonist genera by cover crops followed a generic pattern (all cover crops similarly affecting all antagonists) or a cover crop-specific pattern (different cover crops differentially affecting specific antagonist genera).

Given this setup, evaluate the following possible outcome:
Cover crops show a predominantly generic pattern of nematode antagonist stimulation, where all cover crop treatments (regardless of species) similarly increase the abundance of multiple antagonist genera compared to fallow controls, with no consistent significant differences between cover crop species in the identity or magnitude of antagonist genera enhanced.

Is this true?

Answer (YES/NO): NO